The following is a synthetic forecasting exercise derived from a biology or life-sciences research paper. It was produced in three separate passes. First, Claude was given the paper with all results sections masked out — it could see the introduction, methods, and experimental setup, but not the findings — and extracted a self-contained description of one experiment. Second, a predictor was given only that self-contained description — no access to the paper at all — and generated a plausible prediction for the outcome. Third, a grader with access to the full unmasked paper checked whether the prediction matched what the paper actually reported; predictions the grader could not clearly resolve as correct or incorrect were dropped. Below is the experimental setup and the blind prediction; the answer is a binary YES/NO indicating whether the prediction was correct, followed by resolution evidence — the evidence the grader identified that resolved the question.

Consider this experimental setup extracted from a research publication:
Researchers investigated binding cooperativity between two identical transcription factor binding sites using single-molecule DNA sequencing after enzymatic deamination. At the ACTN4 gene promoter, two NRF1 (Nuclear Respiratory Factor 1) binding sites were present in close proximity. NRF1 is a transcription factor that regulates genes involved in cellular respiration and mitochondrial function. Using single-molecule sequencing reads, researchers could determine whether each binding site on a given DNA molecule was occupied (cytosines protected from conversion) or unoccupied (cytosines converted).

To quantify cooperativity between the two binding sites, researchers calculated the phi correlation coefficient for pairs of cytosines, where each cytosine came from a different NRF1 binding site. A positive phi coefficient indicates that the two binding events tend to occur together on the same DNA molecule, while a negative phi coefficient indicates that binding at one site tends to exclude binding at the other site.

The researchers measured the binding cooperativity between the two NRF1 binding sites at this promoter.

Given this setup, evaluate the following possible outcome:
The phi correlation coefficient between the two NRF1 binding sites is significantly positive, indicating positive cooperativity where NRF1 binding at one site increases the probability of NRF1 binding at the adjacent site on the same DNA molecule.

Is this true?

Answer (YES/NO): NO